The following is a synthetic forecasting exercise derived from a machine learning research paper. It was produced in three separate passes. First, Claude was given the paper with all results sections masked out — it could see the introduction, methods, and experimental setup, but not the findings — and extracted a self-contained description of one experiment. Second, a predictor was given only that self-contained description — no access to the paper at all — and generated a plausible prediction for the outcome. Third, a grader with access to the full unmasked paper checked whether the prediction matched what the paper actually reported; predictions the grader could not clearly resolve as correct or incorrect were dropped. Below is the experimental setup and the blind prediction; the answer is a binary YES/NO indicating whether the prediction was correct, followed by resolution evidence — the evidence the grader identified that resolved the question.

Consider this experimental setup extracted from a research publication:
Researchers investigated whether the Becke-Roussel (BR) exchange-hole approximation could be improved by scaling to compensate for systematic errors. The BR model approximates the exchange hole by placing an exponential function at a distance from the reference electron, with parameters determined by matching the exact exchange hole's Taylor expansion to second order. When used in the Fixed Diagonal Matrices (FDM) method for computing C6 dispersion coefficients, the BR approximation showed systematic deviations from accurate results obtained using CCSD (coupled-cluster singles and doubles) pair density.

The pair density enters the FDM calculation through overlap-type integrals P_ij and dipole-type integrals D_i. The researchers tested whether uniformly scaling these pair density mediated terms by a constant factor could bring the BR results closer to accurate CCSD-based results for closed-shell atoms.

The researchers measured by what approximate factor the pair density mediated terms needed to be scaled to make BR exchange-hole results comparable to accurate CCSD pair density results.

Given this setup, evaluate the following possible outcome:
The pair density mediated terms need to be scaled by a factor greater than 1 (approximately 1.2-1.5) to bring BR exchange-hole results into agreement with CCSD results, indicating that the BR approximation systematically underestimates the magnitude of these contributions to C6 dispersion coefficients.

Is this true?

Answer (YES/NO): YES